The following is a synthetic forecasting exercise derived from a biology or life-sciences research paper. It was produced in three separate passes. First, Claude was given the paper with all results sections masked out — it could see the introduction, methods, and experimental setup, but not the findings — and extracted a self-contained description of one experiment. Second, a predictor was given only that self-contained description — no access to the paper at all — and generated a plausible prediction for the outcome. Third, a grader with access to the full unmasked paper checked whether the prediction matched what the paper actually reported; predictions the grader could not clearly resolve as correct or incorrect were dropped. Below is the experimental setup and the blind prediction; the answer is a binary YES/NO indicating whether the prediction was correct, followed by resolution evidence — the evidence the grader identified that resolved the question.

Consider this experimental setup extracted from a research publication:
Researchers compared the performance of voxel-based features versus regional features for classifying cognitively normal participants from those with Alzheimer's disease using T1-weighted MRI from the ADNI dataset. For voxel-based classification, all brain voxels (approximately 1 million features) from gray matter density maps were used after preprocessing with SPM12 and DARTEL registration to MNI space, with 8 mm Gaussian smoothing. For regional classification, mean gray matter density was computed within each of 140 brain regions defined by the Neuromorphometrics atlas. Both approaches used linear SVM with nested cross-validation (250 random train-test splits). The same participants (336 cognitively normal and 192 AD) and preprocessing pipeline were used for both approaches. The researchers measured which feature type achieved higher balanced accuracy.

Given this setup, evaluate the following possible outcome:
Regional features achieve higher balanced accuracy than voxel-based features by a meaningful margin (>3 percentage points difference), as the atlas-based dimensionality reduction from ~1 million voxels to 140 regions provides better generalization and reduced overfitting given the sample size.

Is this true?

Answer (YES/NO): NO